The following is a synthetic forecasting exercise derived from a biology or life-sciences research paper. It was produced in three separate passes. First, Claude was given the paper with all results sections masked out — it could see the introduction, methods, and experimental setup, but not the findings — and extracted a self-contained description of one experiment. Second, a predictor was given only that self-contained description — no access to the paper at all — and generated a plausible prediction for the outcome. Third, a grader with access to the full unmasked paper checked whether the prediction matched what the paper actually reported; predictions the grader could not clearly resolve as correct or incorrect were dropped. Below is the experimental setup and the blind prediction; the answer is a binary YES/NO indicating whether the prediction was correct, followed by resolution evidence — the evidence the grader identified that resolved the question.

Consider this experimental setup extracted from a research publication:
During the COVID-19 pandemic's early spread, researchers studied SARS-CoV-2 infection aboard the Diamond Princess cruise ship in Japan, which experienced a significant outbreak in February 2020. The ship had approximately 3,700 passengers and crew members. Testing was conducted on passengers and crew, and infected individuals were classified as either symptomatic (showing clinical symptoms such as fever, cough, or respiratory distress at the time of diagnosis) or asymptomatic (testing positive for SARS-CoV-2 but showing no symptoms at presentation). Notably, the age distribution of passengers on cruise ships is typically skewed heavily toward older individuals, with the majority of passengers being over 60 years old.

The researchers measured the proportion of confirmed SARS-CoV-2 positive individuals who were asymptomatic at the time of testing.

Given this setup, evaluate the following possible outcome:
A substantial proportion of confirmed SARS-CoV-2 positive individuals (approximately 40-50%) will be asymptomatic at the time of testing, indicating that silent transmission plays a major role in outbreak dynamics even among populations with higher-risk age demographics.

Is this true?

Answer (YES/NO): NO